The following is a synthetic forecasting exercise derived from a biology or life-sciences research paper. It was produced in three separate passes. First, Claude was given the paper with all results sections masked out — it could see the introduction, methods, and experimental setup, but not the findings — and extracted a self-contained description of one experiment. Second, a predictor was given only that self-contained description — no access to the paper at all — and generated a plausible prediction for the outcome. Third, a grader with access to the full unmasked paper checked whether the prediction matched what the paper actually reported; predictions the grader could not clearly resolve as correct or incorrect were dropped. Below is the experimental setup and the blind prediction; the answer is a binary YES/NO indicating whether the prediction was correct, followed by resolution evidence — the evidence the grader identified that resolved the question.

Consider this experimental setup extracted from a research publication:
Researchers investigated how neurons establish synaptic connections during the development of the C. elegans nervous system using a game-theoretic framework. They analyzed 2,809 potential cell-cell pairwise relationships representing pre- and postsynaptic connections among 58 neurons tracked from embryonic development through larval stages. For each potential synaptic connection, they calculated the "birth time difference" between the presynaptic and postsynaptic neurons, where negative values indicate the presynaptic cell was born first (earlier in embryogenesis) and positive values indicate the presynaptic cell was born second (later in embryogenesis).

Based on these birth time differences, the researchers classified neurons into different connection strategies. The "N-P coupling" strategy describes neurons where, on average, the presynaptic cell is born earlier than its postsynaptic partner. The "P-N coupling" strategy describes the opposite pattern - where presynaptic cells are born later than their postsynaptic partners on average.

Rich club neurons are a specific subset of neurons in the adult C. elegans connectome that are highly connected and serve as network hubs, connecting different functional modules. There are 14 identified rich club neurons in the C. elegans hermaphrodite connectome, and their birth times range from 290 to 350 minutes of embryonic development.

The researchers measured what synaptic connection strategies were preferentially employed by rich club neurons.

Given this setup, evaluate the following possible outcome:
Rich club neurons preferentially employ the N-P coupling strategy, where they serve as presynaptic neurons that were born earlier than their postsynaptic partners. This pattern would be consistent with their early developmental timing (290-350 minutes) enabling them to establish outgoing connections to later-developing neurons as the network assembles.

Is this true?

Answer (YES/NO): YES